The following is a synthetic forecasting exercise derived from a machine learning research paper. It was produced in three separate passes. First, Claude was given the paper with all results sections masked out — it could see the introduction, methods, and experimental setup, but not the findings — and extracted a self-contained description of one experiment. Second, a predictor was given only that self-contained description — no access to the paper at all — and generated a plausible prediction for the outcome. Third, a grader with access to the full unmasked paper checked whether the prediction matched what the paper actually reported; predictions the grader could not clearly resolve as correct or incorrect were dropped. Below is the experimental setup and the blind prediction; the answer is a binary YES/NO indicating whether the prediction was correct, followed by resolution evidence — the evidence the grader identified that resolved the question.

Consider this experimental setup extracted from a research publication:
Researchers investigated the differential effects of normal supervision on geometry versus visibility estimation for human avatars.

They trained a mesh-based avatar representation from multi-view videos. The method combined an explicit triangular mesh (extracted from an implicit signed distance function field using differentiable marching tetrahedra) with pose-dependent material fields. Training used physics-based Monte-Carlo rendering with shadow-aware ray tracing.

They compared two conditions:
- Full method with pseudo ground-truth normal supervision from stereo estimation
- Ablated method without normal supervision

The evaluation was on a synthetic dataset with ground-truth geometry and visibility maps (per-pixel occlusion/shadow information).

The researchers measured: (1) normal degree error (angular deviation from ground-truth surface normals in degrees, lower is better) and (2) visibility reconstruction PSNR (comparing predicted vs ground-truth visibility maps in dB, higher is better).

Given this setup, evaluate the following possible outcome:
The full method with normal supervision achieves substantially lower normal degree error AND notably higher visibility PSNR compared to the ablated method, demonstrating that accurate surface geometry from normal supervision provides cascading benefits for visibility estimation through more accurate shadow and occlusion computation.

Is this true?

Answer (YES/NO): YES